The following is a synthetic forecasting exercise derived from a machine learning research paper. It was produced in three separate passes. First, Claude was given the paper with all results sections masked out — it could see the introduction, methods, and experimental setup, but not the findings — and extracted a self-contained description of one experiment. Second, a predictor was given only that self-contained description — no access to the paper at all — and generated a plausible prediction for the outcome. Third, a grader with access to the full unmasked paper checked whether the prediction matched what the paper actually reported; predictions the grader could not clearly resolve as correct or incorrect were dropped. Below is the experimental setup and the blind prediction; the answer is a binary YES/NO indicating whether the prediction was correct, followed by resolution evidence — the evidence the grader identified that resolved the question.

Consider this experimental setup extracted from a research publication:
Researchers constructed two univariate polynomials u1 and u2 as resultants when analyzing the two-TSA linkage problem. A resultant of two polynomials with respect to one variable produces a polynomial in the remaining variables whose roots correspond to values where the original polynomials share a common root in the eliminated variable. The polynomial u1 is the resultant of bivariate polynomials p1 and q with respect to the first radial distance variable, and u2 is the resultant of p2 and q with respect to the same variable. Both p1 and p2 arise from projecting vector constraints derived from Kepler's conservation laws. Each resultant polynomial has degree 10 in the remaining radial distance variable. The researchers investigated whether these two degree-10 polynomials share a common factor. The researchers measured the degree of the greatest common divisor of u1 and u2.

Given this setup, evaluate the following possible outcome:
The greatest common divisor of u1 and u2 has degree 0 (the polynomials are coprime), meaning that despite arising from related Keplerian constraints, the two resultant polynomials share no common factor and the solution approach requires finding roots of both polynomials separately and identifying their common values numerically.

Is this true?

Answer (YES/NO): NO